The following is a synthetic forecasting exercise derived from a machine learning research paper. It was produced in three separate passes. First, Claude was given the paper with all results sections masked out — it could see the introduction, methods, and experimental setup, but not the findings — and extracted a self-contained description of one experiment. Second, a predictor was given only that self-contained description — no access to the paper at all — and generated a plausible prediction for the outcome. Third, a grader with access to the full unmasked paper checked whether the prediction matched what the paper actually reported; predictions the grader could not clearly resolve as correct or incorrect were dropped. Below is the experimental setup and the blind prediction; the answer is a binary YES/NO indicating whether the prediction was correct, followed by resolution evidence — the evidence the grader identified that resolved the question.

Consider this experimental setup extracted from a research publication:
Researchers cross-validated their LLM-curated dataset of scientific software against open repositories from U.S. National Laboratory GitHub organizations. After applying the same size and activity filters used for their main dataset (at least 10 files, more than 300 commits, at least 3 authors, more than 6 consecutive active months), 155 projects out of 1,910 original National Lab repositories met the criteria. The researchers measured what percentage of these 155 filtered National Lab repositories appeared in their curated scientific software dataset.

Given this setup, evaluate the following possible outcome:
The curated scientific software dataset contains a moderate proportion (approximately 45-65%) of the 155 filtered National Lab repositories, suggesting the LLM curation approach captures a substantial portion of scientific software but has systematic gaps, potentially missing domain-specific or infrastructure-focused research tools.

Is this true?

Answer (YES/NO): YES